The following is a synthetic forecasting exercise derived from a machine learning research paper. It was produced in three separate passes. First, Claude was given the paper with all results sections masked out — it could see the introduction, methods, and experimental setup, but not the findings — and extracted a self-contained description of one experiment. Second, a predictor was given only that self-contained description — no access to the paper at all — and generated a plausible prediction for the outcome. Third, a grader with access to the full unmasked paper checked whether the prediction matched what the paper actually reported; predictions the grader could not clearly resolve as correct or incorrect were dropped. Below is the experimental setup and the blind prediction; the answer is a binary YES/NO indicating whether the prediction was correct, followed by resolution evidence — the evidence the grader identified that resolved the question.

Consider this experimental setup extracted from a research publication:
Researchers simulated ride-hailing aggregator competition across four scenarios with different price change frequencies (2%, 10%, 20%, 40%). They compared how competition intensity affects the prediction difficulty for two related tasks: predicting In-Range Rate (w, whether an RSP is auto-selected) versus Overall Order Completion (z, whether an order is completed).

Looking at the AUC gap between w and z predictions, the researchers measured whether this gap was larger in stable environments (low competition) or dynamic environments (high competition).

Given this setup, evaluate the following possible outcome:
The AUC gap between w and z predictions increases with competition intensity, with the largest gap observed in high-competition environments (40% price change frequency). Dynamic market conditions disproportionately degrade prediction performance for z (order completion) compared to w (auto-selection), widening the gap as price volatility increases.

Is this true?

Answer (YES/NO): NO